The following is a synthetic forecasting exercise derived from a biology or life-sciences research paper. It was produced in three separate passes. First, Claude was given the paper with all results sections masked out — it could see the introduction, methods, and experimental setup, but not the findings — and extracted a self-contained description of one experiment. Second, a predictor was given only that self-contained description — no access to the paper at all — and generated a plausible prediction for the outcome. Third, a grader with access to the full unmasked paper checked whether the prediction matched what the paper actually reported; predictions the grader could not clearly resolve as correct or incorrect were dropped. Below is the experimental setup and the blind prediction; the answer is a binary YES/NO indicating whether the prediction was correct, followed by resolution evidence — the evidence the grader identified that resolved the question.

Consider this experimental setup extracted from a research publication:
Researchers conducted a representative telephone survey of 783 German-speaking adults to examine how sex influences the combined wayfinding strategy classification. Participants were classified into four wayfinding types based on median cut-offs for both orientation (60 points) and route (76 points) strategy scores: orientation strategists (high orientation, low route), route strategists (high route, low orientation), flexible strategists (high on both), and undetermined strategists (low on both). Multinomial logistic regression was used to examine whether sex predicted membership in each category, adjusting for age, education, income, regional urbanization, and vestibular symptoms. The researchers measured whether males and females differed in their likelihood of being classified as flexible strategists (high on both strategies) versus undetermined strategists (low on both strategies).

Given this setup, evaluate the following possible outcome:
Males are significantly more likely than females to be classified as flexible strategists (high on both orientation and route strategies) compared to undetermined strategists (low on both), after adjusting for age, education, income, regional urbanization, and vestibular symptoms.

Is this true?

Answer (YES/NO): YES